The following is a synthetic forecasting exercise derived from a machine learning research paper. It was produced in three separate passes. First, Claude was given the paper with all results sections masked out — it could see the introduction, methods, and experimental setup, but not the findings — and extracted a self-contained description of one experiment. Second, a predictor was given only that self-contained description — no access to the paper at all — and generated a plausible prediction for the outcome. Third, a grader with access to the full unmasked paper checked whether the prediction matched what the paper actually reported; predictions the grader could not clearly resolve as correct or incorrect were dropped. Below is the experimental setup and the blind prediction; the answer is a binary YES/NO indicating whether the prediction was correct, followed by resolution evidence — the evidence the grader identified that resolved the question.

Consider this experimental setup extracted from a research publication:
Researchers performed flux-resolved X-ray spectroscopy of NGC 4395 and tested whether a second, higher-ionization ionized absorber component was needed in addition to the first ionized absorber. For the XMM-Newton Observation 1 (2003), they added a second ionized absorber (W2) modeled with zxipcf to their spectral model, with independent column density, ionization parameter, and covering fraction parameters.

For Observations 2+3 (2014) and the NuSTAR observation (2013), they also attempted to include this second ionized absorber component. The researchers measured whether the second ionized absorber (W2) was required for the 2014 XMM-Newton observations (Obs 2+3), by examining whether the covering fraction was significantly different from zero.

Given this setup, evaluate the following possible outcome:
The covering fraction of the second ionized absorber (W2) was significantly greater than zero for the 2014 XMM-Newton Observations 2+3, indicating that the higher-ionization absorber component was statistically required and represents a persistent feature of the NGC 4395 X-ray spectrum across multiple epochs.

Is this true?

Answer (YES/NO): NO